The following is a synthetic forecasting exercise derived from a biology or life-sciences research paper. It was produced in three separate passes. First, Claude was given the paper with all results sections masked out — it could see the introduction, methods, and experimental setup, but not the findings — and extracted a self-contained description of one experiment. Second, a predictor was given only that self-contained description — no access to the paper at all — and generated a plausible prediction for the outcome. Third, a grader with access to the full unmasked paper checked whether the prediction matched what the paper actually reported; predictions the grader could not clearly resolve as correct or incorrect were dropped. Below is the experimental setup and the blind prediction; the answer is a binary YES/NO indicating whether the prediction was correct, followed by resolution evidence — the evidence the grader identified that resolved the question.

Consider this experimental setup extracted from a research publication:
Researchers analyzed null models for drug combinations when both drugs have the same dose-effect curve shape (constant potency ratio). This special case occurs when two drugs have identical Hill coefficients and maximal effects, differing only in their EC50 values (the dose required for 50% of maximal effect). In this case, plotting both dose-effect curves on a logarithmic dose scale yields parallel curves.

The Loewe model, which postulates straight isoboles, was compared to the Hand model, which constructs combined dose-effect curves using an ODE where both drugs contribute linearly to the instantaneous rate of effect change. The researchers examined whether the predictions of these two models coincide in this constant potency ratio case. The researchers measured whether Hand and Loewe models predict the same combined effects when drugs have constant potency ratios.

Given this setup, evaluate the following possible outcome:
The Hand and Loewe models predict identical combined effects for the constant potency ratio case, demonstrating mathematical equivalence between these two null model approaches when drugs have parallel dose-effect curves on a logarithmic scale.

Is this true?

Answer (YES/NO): YES